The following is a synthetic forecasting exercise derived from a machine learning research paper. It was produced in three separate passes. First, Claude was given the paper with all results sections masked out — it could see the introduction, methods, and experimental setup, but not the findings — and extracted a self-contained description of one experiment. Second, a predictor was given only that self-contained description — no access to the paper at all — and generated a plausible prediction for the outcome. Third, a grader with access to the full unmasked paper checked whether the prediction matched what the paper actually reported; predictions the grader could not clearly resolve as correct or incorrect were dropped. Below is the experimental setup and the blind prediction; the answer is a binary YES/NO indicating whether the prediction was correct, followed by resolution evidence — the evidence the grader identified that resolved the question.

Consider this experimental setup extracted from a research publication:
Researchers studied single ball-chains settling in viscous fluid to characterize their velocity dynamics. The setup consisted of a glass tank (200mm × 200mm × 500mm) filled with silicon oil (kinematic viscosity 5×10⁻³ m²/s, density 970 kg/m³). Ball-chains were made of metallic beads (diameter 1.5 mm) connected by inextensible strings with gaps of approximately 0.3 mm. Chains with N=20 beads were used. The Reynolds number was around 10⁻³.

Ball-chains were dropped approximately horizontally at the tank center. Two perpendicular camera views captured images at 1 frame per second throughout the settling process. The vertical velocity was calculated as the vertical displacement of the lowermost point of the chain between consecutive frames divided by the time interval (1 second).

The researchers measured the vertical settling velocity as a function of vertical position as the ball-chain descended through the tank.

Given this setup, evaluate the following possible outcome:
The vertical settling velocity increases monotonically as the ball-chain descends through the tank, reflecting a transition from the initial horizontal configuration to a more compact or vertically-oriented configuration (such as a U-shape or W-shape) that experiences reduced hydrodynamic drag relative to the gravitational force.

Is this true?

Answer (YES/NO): NO